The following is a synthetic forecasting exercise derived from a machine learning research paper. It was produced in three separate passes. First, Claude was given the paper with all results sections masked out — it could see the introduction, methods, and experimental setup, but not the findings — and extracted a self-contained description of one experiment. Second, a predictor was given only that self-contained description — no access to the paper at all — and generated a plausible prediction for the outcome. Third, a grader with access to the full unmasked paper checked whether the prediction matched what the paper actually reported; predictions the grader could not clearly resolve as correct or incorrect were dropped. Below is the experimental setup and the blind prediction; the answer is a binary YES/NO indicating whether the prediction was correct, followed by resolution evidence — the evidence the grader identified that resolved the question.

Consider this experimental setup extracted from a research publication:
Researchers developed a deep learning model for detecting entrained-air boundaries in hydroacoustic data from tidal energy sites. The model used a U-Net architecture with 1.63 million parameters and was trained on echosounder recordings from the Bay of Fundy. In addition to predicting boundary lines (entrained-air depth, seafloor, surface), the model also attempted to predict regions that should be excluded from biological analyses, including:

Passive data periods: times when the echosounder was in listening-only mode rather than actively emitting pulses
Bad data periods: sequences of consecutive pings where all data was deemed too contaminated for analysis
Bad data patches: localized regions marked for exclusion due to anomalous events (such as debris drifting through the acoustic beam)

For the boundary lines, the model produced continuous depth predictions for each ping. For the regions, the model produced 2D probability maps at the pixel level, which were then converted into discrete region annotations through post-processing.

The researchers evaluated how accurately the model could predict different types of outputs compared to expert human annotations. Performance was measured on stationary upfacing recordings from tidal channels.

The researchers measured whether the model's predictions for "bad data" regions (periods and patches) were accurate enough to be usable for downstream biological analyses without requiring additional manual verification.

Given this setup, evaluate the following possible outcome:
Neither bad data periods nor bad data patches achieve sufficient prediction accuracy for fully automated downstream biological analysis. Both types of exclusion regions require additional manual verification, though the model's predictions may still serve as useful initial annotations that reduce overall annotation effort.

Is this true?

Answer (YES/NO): NO